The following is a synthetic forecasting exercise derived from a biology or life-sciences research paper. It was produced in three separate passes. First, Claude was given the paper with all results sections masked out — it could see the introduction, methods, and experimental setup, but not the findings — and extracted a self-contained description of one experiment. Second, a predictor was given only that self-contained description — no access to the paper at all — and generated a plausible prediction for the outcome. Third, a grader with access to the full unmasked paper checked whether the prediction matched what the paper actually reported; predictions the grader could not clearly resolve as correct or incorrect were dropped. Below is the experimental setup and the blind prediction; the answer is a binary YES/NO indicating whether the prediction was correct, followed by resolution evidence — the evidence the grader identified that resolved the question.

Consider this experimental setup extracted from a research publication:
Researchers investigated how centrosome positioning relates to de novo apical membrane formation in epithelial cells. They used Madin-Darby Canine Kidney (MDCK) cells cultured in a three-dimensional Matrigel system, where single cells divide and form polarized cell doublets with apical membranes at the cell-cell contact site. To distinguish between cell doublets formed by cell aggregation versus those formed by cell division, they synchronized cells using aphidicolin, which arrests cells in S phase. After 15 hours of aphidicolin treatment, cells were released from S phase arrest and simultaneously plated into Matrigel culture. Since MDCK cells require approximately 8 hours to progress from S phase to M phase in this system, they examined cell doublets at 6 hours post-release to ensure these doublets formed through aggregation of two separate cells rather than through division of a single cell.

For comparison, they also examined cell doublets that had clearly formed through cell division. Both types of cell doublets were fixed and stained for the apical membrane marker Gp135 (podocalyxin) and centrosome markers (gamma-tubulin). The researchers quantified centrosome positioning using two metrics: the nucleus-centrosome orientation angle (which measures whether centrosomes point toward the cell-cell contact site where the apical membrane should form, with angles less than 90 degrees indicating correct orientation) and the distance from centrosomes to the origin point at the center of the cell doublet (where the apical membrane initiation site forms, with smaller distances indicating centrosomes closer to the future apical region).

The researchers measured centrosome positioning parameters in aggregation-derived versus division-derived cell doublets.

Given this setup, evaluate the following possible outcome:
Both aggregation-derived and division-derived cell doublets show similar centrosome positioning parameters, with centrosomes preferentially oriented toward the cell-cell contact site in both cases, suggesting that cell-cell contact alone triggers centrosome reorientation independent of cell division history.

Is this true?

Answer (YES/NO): NO